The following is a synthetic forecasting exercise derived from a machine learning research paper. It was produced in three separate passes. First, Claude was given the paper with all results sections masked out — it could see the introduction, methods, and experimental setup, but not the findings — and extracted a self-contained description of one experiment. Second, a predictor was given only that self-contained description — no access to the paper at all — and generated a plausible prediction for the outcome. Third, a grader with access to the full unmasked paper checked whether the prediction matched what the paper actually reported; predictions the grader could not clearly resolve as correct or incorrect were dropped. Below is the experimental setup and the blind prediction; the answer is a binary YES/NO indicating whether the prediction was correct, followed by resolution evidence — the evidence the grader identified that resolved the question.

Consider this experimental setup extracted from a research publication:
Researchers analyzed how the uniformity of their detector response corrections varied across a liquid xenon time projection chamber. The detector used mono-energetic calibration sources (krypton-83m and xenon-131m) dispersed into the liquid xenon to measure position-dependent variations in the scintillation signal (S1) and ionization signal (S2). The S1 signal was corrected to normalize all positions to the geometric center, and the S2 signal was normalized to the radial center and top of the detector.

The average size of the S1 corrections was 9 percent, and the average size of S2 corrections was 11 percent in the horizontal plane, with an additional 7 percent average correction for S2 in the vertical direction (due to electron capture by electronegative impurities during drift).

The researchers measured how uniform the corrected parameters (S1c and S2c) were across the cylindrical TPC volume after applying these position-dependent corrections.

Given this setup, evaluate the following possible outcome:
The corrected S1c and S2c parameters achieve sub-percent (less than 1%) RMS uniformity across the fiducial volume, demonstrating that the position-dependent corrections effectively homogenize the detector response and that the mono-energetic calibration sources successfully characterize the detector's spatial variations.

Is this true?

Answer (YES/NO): NO